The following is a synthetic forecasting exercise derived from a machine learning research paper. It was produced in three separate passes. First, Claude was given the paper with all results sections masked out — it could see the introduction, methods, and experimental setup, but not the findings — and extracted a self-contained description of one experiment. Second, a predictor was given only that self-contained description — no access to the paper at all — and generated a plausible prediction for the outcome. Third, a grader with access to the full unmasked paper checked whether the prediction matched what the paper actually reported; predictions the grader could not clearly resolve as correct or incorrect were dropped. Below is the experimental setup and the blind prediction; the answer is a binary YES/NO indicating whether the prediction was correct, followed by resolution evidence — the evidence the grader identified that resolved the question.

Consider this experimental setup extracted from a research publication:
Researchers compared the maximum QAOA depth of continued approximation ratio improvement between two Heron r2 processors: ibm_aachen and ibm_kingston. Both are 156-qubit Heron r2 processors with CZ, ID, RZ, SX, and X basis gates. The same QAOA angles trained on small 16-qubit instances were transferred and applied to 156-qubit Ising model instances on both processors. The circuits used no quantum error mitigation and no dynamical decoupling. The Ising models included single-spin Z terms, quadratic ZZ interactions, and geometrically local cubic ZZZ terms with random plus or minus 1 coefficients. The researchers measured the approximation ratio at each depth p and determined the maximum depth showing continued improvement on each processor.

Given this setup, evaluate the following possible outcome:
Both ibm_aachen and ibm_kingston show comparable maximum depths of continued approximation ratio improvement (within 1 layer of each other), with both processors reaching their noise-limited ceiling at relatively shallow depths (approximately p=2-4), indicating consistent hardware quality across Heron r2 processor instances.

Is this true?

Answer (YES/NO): NO